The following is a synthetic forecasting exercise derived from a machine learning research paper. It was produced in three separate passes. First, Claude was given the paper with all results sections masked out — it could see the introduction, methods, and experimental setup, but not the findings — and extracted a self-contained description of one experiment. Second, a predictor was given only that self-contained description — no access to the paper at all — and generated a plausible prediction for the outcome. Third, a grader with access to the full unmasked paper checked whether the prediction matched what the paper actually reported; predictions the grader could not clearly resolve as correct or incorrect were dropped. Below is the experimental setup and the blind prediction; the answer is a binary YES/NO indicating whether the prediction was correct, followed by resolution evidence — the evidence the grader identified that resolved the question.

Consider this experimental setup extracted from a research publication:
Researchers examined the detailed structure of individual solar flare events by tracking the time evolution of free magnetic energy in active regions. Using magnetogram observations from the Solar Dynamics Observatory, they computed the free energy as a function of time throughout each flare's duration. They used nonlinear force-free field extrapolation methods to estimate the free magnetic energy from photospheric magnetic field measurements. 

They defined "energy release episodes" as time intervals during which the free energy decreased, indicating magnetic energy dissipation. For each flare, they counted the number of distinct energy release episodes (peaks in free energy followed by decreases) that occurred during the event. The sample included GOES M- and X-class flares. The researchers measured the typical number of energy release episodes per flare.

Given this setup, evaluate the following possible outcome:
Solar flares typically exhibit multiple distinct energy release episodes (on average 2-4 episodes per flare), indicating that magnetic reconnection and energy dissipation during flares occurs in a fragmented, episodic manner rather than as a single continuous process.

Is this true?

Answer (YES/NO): NO